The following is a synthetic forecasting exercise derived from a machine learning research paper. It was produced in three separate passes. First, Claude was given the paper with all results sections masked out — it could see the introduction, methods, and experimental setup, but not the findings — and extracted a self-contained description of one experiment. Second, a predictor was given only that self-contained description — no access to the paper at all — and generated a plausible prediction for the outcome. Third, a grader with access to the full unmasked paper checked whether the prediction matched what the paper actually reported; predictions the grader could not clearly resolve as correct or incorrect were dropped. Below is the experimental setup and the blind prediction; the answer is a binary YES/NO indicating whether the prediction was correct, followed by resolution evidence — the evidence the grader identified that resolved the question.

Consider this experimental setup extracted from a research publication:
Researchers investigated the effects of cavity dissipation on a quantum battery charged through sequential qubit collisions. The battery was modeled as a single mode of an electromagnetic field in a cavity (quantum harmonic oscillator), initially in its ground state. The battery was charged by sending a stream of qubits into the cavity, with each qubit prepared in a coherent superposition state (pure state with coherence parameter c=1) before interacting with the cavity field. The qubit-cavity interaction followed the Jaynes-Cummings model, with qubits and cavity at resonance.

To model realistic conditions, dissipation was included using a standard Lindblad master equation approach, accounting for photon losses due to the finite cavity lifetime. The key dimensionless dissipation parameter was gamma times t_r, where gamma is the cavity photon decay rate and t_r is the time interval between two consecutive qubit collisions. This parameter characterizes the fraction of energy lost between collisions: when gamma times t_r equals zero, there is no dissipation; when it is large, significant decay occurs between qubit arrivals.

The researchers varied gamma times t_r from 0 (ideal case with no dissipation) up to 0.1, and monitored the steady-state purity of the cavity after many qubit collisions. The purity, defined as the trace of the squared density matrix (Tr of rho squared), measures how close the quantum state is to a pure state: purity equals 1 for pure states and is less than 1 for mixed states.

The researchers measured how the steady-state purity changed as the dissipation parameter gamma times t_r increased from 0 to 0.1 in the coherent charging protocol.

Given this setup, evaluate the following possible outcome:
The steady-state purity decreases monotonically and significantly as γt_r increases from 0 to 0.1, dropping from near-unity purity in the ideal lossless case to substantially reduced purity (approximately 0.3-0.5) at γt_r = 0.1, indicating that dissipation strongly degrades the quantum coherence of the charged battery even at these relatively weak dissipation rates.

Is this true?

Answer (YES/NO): NO